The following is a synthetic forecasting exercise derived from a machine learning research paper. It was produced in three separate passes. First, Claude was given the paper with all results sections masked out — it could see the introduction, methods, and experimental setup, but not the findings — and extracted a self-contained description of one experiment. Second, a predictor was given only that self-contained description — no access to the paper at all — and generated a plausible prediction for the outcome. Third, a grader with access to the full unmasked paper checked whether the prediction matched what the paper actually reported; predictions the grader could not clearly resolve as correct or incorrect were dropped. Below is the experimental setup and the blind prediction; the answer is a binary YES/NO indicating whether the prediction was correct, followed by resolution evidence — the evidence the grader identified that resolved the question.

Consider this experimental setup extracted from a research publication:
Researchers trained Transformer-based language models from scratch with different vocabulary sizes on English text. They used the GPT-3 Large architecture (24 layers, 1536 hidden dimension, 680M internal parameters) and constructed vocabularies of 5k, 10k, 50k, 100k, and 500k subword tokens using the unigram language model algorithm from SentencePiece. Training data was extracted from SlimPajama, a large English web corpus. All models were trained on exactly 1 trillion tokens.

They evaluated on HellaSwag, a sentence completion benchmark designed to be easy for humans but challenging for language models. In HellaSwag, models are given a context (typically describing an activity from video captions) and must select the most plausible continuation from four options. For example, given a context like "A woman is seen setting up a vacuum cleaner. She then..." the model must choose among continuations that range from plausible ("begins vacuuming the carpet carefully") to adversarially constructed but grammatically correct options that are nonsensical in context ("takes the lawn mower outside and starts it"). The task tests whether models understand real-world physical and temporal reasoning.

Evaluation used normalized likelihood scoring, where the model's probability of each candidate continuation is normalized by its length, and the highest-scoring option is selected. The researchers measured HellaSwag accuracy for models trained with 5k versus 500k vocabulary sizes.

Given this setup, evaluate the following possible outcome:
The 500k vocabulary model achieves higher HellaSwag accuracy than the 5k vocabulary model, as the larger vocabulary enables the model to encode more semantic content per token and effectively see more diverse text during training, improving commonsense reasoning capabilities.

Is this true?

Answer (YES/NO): YES